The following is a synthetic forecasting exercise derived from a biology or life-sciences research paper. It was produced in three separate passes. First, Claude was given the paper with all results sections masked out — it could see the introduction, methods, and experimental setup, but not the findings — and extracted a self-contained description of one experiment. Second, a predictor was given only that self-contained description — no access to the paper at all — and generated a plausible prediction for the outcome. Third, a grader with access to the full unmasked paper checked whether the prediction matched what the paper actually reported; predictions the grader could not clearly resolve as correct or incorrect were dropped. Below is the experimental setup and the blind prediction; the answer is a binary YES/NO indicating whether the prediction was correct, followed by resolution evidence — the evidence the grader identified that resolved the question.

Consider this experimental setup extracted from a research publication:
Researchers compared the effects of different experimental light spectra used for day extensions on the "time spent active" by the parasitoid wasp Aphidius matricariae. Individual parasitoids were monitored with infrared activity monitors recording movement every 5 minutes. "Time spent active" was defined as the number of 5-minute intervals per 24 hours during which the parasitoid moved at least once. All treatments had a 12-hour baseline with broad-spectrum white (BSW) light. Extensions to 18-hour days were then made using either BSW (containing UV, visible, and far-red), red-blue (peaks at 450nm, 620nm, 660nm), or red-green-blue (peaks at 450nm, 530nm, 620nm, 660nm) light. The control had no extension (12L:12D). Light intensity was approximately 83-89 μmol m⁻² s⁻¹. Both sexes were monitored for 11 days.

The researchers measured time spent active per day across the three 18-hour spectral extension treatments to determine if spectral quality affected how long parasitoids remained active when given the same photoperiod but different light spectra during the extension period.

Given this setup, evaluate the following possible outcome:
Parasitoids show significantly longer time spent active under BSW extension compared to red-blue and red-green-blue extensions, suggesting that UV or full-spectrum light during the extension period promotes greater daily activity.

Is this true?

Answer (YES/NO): NO